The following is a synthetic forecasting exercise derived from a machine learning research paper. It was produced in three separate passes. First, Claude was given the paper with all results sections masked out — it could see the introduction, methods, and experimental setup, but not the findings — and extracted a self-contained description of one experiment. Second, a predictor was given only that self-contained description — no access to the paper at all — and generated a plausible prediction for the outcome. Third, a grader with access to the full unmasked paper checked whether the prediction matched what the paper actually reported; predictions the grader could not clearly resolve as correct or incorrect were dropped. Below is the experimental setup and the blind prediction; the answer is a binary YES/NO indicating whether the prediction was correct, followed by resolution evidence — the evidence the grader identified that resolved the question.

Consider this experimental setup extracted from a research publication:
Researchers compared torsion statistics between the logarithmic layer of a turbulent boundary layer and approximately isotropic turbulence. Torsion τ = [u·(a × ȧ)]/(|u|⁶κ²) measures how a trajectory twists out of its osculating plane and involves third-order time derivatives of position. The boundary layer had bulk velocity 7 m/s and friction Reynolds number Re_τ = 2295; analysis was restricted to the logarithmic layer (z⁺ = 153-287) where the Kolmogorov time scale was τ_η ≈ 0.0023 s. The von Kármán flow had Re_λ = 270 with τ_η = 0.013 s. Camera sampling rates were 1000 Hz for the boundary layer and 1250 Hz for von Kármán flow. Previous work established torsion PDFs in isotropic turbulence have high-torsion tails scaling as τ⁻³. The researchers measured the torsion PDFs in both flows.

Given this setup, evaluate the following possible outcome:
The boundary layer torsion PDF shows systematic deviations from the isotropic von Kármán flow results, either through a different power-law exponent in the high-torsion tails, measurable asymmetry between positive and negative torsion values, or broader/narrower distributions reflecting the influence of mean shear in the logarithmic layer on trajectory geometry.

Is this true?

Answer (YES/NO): YES